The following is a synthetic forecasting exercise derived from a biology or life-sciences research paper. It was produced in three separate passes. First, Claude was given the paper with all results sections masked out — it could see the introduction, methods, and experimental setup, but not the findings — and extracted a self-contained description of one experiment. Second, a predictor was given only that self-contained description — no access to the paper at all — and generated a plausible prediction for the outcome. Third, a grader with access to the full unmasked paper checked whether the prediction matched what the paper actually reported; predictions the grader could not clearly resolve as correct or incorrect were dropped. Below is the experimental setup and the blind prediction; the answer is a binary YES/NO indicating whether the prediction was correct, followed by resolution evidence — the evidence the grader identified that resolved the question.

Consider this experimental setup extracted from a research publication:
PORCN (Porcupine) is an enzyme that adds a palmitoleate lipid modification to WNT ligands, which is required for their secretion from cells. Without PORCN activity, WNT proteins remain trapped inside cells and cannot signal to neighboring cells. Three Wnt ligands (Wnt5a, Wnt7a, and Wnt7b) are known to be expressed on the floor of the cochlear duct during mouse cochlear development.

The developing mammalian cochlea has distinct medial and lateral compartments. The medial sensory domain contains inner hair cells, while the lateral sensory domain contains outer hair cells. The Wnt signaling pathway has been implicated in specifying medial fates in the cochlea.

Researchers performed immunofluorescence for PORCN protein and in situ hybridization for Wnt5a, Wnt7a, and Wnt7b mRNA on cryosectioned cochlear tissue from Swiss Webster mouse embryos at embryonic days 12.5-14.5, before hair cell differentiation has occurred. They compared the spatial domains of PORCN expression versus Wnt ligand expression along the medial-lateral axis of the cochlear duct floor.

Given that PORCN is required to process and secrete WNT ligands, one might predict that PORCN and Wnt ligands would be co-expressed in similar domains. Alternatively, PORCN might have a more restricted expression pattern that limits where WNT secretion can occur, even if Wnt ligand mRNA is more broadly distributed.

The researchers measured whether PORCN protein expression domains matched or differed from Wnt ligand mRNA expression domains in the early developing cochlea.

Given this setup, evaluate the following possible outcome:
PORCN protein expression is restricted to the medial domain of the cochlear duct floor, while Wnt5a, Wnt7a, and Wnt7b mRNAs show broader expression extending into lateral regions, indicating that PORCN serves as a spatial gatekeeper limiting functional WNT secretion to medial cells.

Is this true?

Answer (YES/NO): NO